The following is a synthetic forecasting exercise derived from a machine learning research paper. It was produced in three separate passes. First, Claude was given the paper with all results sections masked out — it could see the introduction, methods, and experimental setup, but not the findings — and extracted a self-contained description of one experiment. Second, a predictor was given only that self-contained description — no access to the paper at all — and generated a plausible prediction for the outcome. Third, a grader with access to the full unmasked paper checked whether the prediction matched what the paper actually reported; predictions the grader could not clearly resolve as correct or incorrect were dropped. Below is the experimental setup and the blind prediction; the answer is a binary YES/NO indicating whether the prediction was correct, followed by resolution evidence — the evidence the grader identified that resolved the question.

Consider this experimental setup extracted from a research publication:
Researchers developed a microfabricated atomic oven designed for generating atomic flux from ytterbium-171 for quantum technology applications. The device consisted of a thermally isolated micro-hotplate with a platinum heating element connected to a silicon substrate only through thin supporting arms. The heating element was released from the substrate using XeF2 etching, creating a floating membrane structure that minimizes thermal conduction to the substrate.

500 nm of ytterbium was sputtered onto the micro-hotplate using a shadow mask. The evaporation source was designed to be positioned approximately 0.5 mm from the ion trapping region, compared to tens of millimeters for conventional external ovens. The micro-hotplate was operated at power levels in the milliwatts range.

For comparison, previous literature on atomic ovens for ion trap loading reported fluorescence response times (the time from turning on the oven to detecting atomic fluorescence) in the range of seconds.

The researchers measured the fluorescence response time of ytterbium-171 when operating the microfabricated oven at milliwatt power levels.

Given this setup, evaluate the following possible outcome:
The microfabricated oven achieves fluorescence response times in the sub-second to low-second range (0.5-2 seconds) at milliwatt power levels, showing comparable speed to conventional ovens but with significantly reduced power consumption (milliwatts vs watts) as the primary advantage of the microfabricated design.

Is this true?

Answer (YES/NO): NO